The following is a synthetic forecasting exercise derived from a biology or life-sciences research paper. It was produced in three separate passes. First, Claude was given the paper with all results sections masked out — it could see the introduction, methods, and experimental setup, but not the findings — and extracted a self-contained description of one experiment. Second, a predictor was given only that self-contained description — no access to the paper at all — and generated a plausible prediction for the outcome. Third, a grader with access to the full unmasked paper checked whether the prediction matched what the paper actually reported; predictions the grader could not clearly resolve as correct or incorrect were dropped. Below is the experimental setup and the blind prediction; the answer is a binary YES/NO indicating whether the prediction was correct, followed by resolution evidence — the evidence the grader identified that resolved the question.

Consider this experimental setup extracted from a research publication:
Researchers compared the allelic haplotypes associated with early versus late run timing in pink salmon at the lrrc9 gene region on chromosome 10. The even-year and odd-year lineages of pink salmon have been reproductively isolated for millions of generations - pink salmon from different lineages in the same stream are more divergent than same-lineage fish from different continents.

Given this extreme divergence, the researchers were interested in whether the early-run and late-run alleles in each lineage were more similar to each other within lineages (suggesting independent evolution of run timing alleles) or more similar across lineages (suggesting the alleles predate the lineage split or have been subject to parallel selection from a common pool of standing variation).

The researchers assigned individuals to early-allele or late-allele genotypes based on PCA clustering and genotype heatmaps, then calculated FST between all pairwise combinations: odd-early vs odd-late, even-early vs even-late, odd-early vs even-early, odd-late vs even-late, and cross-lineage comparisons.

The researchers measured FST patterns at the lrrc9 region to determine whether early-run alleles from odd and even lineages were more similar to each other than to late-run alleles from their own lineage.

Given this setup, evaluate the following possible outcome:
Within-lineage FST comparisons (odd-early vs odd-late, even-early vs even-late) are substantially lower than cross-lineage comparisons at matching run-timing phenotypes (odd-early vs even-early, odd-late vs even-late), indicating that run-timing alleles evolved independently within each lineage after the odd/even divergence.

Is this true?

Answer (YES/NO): NO